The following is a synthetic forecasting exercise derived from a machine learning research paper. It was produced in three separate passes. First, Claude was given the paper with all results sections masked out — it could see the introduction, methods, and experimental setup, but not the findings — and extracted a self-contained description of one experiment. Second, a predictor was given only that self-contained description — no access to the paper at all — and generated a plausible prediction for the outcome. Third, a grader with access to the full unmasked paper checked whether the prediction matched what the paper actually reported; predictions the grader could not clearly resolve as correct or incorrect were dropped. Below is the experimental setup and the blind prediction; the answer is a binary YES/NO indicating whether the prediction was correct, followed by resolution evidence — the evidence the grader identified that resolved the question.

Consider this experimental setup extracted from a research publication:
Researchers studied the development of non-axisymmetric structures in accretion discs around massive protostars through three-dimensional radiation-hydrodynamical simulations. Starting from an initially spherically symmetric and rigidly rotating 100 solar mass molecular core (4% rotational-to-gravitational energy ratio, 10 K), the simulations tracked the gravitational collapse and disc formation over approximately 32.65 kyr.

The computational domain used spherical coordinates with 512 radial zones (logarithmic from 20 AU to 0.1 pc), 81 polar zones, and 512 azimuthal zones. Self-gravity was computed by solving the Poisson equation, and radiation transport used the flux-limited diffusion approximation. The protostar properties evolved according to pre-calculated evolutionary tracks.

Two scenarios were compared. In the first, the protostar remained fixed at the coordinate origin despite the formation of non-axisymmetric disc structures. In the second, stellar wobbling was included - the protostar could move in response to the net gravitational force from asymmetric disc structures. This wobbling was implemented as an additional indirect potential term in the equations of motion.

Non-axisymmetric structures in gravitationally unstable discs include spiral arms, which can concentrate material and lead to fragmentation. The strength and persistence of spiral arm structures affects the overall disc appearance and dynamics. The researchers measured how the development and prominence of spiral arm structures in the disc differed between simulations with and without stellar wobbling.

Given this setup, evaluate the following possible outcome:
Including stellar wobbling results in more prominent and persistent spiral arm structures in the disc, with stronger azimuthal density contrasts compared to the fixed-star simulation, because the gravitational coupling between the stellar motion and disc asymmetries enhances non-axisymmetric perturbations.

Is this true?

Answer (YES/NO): NO